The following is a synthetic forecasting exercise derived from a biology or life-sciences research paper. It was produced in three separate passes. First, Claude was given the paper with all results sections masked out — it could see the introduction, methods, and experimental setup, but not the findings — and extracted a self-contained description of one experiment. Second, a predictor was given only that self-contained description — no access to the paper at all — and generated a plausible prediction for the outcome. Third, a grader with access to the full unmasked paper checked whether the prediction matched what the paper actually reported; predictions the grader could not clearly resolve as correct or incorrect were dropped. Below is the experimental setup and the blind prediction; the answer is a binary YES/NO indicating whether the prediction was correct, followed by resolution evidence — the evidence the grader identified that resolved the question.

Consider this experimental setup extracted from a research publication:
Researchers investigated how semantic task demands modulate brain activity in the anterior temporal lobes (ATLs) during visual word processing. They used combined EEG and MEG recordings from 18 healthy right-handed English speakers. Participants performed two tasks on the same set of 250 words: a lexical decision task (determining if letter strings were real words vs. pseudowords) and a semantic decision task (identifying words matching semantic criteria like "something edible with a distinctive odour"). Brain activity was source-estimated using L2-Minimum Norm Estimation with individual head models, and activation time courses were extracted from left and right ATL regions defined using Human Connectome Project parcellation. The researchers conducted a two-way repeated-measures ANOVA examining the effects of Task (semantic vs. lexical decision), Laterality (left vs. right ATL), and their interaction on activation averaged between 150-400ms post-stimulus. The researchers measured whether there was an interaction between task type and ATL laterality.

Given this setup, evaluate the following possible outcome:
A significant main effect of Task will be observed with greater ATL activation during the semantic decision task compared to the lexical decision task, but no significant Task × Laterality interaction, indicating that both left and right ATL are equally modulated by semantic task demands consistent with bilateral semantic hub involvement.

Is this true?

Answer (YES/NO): NO